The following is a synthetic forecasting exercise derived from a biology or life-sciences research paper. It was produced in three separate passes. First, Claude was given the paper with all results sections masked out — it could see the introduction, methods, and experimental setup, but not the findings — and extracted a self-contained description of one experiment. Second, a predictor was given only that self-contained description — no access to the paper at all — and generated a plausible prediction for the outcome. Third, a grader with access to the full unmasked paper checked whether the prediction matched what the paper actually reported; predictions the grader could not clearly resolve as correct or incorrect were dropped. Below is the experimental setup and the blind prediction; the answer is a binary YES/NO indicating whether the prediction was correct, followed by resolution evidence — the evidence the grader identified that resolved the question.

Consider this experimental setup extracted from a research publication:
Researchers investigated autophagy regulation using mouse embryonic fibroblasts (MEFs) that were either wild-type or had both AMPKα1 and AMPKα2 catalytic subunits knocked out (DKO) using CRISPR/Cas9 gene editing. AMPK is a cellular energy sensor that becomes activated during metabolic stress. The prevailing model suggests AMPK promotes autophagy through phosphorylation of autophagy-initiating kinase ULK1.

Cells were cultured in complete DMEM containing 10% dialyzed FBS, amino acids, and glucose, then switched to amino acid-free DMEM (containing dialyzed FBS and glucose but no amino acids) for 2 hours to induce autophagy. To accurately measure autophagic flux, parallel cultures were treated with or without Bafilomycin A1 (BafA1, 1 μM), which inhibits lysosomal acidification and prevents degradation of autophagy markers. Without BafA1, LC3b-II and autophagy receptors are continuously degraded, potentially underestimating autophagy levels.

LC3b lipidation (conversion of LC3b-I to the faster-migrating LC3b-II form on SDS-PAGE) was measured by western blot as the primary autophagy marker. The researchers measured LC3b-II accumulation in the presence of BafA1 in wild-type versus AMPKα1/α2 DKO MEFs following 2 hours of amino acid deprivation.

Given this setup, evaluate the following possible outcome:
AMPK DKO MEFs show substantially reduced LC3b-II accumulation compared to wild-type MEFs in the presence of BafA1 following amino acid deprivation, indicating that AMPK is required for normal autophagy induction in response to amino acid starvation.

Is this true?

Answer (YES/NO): NO